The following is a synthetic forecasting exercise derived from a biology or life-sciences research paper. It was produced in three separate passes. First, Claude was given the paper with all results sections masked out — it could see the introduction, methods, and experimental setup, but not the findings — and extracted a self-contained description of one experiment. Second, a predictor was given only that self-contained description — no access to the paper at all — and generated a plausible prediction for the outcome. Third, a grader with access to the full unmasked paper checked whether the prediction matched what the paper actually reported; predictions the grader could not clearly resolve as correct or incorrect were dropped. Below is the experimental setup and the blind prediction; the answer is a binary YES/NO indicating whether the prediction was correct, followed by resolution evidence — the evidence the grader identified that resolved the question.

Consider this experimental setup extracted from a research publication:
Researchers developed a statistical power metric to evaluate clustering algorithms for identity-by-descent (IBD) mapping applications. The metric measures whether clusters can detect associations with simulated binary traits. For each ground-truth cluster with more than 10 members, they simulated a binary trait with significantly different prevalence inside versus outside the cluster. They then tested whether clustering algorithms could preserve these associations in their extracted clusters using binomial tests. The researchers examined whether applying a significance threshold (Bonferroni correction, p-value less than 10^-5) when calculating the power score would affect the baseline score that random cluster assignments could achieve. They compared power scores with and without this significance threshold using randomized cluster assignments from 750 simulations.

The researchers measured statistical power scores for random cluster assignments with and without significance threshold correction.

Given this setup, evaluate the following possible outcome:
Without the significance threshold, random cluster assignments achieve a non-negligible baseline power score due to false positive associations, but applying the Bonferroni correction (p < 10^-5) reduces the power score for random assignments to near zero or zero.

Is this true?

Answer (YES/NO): YES